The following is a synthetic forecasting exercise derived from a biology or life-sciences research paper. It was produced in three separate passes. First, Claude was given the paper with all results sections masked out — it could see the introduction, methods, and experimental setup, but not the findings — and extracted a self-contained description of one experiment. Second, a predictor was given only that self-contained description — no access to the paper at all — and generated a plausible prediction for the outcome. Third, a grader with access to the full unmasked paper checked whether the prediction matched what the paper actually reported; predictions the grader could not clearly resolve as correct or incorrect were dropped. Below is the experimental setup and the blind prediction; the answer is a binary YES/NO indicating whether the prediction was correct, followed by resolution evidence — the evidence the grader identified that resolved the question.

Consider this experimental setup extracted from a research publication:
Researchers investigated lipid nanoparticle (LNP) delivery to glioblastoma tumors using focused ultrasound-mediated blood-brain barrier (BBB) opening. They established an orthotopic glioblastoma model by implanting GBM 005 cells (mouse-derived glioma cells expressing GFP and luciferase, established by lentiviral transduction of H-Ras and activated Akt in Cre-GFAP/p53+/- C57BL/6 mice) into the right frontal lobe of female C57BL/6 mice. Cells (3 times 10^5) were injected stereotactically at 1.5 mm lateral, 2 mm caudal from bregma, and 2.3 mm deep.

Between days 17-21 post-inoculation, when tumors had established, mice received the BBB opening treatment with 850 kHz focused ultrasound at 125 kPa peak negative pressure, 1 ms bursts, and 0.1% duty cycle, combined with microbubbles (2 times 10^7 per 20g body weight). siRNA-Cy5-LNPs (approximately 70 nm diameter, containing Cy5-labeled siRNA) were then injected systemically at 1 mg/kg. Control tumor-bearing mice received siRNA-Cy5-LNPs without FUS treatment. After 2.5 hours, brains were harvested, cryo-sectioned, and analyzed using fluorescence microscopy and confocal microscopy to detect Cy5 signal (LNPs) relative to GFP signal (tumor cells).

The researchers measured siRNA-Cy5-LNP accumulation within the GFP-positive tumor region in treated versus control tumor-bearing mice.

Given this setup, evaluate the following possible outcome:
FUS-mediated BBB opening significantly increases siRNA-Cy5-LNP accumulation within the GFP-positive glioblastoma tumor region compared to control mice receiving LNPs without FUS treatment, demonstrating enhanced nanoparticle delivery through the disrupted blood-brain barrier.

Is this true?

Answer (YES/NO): YES